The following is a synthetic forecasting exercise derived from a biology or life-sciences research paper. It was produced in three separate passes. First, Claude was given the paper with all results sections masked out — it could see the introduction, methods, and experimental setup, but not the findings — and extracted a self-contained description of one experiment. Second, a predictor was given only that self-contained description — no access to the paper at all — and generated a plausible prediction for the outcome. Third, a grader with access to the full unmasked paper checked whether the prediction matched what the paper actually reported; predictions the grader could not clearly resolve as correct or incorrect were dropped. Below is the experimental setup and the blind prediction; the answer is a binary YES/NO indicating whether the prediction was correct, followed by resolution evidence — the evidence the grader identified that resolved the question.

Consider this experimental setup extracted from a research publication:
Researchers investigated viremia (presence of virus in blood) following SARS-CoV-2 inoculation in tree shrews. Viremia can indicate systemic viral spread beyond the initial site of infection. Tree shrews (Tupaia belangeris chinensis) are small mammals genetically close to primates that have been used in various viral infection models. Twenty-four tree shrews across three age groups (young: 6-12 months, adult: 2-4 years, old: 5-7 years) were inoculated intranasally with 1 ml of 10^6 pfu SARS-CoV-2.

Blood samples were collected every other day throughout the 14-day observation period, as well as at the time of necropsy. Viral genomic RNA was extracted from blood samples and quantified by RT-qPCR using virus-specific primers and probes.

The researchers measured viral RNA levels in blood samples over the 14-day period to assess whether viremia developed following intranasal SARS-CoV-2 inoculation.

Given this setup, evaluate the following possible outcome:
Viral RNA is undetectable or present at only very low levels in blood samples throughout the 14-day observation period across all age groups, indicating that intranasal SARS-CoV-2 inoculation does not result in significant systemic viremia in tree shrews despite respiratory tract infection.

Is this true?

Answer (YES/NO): YES